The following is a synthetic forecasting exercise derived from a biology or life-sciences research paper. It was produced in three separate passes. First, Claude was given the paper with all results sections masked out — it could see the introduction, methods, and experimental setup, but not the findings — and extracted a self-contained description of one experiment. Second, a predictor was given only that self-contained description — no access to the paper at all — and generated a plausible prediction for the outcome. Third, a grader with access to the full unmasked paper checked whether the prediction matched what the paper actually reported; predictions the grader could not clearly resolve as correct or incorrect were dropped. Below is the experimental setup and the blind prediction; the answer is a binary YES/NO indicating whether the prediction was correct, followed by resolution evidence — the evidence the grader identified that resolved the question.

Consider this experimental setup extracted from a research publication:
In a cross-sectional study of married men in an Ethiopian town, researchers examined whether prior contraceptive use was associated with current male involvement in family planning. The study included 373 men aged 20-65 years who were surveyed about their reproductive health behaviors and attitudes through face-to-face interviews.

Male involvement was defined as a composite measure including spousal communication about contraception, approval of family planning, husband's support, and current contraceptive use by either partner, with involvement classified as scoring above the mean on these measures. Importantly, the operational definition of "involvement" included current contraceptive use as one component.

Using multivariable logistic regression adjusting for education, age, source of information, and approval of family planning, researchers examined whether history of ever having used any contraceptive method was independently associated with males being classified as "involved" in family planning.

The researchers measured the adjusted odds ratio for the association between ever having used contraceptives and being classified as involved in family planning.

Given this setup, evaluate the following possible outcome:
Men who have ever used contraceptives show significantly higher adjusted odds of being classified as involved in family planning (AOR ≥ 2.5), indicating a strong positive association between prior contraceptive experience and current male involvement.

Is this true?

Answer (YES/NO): NO